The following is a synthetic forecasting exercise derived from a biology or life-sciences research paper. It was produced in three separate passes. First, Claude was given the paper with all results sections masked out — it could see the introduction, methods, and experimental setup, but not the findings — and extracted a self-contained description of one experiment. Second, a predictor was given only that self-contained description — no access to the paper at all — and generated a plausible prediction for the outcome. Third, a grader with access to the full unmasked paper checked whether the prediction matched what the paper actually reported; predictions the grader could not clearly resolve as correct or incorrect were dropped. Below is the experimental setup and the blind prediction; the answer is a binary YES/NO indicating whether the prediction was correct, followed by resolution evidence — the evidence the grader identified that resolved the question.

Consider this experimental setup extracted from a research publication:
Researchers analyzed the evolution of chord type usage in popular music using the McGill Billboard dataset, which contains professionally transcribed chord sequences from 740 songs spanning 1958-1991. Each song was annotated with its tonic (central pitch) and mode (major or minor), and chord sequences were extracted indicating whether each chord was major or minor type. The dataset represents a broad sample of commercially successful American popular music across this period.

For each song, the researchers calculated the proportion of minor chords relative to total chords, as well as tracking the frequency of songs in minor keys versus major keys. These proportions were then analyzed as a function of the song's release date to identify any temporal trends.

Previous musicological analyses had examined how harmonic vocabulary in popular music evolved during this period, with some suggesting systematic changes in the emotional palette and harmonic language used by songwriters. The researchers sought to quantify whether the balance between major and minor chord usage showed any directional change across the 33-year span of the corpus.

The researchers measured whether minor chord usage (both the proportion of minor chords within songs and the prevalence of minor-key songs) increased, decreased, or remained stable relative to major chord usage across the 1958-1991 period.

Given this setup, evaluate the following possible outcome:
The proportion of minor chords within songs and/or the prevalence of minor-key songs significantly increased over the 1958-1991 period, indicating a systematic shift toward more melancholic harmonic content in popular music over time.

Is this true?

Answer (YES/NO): YES